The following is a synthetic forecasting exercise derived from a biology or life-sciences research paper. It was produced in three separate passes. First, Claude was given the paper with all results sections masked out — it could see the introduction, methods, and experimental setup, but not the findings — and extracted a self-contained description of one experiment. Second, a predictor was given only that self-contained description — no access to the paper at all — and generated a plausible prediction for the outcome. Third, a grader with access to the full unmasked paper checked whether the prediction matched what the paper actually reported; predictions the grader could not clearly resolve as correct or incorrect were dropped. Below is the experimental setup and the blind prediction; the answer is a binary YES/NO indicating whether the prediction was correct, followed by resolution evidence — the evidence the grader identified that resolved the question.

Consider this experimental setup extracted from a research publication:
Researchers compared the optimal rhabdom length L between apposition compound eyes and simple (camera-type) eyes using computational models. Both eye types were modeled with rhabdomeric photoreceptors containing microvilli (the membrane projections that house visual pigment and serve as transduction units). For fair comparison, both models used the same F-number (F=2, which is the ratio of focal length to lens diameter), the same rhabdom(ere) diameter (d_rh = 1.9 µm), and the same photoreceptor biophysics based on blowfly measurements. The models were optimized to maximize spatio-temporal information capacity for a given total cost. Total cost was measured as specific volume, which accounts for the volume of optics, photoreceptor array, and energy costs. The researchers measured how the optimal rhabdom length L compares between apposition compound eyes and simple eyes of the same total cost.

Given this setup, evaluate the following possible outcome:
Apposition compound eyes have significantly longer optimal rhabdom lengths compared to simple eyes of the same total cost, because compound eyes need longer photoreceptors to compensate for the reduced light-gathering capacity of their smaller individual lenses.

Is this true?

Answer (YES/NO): YES